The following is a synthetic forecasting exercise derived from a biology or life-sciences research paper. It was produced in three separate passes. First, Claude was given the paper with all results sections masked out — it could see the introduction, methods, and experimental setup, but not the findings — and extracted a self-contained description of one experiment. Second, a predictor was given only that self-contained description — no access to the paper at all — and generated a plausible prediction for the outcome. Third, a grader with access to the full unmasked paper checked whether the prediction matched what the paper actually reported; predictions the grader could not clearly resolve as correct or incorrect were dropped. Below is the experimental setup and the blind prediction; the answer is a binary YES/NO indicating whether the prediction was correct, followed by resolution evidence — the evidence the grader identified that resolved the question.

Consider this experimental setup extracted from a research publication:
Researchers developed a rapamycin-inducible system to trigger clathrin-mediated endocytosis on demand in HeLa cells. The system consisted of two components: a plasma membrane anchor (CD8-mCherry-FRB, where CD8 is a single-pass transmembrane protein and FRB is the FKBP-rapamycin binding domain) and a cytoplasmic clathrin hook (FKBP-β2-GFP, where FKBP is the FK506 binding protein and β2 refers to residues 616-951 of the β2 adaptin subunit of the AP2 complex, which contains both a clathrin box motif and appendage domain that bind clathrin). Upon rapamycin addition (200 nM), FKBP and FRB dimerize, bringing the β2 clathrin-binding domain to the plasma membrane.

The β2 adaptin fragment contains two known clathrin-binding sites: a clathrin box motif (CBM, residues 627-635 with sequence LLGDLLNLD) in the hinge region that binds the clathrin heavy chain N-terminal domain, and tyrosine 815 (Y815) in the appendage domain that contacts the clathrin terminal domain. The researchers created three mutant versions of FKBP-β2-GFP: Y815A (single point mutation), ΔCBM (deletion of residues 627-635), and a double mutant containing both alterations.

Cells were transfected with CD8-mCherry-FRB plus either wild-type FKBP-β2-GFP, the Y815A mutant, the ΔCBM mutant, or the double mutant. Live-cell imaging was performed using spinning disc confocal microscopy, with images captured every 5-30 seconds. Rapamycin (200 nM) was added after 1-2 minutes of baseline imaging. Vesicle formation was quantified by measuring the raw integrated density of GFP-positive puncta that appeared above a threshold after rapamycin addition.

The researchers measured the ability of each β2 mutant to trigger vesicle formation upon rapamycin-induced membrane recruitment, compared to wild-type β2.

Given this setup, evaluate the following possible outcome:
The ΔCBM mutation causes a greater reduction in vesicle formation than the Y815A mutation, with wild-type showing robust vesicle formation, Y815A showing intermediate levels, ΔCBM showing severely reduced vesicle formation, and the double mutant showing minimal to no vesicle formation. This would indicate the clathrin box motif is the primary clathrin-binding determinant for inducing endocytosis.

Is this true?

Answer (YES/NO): NO